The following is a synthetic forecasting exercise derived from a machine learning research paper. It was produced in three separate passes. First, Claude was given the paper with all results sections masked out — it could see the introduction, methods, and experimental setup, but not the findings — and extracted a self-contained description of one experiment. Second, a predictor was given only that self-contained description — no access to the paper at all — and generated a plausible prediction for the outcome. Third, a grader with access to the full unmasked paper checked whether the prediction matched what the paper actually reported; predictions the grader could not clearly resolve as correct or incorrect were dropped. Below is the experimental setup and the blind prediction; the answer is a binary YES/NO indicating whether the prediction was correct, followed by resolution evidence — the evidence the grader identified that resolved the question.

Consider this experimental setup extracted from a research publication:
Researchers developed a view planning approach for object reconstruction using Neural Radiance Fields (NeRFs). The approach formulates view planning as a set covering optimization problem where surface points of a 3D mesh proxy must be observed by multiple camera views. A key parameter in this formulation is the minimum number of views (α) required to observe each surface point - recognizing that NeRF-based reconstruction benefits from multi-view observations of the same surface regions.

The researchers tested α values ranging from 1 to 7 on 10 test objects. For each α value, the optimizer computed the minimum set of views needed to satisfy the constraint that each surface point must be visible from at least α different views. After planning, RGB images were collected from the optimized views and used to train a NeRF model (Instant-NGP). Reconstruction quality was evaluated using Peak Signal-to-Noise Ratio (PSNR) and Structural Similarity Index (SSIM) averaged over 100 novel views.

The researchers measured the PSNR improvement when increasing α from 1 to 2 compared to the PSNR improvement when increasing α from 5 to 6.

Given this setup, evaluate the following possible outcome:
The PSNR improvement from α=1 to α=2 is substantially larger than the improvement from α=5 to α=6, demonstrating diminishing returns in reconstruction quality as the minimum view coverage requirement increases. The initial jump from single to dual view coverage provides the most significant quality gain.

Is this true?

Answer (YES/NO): YES